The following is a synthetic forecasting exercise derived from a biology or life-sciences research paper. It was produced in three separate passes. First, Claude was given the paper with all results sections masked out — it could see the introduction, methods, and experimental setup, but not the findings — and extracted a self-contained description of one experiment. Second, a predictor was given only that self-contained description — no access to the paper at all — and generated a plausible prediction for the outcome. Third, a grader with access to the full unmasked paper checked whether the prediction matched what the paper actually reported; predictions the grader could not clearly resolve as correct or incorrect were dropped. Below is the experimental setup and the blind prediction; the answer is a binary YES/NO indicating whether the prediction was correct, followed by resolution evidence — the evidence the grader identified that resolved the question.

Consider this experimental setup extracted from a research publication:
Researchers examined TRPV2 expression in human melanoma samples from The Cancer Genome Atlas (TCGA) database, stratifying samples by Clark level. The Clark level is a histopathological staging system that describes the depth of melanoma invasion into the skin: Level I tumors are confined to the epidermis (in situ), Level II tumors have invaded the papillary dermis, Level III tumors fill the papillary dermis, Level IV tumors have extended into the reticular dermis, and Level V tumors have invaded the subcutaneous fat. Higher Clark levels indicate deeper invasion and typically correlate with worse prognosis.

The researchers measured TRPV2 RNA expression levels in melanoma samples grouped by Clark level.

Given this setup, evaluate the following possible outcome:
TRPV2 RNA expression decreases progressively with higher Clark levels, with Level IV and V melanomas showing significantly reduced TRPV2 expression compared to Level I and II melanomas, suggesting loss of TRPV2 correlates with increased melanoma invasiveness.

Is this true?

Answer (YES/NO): NO